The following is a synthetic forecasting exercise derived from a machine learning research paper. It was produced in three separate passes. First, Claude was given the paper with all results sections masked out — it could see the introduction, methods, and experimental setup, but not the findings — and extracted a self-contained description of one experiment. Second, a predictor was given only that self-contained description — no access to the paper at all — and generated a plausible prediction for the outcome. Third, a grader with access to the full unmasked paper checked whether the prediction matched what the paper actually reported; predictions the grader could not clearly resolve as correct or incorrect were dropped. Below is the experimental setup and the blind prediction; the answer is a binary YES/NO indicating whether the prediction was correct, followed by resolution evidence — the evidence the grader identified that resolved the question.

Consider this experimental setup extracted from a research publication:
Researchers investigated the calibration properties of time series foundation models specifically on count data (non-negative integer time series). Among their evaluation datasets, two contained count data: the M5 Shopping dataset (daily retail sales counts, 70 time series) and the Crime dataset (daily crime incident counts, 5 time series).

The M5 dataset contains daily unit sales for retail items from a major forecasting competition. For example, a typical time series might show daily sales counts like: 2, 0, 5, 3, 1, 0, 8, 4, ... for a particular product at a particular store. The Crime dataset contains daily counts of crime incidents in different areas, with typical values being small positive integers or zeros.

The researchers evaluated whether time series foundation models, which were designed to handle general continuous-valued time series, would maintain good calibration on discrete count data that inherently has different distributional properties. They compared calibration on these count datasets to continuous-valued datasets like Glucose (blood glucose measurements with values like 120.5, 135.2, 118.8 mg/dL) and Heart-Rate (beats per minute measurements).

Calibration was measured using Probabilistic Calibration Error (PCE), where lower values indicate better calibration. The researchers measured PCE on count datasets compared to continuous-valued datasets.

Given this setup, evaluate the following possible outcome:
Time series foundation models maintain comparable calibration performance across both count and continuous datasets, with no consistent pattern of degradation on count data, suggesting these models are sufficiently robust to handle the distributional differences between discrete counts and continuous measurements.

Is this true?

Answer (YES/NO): YES